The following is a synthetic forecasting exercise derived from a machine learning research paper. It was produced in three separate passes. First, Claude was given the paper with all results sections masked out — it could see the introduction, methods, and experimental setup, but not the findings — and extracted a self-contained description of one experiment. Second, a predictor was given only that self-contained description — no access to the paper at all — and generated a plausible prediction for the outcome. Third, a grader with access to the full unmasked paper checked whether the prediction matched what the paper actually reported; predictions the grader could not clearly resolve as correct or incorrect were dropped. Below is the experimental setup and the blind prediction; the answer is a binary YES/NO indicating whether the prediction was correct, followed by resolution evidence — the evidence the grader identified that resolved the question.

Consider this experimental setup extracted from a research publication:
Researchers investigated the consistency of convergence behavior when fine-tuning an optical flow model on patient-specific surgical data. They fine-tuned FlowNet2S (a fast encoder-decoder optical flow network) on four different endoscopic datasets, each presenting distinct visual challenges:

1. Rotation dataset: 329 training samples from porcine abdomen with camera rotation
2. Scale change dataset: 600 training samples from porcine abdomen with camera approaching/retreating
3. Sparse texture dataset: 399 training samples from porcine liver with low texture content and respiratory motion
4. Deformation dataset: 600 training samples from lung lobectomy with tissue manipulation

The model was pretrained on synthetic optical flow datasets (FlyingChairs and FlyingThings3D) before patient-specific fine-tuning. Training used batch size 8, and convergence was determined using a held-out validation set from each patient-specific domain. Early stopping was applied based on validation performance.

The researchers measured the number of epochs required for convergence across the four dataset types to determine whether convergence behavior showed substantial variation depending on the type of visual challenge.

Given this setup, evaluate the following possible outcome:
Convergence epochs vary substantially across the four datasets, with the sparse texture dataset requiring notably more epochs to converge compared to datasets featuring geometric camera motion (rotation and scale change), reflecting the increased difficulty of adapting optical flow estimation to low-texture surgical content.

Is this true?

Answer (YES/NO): NO